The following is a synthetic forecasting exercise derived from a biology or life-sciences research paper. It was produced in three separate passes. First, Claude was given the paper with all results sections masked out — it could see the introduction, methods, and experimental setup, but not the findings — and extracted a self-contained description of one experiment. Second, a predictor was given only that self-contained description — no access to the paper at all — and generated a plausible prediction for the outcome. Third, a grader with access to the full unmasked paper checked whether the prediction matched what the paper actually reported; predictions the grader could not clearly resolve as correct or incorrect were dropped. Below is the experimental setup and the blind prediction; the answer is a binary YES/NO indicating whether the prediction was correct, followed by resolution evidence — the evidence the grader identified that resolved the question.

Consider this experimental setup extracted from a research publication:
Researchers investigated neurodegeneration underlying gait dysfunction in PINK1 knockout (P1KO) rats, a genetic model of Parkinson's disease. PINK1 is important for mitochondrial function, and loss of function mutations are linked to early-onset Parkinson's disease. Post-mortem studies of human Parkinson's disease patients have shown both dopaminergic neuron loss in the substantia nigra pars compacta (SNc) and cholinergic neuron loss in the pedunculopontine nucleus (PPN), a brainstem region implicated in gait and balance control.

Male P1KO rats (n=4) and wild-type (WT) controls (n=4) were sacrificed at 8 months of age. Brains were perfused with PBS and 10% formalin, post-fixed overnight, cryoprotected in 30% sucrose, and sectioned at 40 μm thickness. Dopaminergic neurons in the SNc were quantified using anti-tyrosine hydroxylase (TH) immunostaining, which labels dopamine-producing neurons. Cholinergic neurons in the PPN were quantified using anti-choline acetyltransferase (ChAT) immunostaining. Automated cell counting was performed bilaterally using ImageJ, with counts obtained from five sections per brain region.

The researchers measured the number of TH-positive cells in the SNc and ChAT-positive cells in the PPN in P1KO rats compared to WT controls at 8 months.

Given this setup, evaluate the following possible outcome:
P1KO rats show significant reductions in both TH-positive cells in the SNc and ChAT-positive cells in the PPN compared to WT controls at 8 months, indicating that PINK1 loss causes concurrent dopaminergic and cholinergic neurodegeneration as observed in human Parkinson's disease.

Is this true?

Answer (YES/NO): NO